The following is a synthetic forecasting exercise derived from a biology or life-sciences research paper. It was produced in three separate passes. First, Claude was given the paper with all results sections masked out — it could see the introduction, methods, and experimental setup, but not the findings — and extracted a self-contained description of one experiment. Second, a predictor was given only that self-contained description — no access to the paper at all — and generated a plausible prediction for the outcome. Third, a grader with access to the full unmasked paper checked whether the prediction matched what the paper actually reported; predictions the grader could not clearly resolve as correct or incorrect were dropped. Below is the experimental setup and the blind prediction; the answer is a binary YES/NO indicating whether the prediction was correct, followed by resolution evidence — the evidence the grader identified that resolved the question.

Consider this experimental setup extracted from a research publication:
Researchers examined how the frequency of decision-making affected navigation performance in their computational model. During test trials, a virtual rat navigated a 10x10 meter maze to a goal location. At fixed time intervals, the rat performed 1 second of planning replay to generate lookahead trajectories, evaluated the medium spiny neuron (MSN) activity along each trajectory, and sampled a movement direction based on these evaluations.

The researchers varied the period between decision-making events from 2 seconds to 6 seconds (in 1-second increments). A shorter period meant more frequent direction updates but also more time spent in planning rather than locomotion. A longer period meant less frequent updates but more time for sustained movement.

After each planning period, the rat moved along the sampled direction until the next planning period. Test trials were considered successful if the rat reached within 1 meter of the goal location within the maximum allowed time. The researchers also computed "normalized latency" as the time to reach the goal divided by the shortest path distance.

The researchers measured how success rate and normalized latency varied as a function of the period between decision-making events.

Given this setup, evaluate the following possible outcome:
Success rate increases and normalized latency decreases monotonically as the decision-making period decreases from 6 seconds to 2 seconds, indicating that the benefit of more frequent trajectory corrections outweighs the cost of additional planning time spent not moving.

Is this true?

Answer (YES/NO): NO